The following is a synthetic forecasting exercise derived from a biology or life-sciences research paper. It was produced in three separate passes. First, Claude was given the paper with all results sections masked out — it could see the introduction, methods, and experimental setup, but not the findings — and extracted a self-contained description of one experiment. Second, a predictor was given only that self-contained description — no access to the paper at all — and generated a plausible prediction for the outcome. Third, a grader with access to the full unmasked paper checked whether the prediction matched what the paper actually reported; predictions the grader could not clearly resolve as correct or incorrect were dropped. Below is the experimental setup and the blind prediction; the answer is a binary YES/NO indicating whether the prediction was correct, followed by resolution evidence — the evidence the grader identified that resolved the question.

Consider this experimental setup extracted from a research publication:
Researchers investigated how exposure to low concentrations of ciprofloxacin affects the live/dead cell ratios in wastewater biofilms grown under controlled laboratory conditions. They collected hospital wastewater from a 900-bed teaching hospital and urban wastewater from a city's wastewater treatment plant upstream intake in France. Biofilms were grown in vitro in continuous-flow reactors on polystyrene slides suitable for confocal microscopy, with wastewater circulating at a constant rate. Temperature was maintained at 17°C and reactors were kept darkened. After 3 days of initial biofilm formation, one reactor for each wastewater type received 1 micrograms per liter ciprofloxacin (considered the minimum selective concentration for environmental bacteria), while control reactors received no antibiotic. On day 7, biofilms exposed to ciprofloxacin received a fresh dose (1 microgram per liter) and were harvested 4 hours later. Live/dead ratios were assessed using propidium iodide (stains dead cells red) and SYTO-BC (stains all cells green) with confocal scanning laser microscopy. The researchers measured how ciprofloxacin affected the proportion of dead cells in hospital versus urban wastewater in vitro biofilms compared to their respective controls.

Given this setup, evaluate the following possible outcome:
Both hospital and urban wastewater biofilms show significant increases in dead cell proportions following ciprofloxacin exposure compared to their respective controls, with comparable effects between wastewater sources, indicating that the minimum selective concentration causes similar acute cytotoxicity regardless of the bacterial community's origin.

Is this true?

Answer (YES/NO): NO